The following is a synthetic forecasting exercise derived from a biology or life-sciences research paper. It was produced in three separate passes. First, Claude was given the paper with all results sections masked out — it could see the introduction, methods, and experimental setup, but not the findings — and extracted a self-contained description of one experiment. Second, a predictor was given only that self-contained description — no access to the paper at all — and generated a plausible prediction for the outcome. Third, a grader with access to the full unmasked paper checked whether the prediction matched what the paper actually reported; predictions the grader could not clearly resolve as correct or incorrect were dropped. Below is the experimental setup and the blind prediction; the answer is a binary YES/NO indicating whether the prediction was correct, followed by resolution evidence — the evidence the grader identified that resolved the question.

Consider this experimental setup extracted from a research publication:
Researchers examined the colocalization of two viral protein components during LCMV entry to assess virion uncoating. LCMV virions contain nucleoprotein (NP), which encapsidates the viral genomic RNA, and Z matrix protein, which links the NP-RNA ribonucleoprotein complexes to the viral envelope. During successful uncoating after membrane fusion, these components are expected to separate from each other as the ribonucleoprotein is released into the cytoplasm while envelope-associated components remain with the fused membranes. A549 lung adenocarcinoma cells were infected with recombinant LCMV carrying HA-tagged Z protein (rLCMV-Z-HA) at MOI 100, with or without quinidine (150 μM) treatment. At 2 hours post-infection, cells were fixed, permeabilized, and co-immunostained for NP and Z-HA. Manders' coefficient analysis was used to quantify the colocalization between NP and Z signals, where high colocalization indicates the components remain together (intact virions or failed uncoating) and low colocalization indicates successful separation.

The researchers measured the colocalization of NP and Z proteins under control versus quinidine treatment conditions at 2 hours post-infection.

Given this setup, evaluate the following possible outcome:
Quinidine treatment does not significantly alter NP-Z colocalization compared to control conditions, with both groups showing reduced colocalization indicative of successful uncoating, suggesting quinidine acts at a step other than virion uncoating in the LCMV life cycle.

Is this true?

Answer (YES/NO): NO